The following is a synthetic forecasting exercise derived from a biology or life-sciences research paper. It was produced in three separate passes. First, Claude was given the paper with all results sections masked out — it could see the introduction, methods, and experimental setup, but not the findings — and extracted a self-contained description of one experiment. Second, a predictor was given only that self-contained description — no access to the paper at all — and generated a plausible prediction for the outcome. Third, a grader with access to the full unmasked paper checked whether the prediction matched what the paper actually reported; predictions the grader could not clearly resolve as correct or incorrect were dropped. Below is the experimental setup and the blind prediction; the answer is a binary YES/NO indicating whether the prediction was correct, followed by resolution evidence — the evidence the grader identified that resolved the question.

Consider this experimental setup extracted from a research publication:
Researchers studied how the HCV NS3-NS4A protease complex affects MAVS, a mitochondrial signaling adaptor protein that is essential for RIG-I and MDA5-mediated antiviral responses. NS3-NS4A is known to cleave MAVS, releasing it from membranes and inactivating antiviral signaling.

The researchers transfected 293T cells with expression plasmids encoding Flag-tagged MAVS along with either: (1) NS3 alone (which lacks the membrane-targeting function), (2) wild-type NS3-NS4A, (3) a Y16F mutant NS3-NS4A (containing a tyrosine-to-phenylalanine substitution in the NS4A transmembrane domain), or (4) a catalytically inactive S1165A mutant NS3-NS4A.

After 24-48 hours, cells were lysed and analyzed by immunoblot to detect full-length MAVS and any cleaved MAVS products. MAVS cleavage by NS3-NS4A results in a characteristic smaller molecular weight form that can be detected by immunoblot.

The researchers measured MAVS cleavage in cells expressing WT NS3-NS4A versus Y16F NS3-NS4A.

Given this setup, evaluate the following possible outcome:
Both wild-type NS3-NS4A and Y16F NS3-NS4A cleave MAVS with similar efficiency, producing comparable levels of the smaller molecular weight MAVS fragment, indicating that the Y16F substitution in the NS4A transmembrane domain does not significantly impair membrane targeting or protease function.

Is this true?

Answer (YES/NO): YES